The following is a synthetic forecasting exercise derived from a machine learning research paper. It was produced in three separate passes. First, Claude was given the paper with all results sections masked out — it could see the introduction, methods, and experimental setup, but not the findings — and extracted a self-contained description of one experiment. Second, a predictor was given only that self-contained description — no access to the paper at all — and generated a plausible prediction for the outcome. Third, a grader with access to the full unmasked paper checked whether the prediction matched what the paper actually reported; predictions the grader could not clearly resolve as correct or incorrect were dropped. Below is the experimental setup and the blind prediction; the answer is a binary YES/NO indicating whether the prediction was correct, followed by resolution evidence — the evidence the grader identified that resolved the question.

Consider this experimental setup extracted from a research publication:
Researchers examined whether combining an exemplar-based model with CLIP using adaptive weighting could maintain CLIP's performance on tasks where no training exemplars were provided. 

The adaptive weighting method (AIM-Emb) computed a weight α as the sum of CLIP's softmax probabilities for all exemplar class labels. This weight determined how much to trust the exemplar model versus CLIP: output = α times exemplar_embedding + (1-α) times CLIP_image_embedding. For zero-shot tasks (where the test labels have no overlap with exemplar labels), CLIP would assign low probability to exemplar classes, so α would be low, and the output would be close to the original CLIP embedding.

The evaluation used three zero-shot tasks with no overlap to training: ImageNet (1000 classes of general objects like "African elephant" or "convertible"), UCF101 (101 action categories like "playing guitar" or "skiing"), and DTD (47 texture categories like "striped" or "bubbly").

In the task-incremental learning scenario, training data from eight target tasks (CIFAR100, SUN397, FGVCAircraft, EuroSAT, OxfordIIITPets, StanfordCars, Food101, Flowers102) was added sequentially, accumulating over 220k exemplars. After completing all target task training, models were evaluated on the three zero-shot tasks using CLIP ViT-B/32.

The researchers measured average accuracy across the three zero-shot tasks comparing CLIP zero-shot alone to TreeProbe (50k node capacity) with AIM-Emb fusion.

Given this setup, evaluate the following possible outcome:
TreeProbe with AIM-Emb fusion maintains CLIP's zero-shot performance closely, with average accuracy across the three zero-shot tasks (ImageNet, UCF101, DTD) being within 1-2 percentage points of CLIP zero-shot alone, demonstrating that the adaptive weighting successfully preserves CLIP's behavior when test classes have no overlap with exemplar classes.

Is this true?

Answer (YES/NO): YES